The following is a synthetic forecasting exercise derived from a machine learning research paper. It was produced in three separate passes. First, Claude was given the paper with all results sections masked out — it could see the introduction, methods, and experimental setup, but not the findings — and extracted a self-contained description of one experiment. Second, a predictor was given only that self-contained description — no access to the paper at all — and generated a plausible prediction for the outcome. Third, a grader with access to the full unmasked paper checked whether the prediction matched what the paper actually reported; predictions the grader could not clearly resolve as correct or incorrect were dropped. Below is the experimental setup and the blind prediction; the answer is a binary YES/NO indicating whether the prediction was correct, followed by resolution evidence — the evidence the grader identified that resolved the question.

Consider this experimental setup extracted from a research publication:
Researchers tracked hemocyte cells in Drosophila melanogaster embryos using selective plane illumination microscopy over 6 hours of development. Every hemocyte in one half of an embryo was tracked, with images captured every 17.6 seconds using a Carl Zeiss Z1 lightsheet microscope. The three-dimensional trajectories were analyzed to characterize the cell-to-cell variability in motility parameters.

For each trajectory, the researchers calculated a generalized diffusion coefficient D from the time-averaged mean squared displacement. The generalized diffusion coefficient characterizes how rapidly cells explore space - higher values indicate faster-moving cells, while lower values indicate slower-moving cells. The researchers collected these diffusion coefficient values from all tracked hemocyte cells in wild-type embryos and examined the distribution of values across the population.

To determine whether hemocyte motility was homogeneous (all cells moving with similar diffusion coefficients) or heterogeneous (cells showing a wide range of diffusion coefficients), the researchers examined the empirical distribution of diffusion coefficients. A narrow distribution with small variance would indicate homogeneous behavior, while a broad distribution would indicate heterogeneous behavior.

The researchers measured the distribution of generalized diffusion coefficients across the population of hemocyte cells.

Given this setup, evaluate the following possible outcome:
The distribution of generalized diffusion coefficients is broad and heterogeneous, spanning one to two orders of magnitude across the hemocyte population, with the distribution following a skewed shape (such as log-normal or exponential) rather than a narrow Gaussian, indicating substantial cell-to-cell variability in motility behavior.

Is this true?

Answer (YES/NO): YES